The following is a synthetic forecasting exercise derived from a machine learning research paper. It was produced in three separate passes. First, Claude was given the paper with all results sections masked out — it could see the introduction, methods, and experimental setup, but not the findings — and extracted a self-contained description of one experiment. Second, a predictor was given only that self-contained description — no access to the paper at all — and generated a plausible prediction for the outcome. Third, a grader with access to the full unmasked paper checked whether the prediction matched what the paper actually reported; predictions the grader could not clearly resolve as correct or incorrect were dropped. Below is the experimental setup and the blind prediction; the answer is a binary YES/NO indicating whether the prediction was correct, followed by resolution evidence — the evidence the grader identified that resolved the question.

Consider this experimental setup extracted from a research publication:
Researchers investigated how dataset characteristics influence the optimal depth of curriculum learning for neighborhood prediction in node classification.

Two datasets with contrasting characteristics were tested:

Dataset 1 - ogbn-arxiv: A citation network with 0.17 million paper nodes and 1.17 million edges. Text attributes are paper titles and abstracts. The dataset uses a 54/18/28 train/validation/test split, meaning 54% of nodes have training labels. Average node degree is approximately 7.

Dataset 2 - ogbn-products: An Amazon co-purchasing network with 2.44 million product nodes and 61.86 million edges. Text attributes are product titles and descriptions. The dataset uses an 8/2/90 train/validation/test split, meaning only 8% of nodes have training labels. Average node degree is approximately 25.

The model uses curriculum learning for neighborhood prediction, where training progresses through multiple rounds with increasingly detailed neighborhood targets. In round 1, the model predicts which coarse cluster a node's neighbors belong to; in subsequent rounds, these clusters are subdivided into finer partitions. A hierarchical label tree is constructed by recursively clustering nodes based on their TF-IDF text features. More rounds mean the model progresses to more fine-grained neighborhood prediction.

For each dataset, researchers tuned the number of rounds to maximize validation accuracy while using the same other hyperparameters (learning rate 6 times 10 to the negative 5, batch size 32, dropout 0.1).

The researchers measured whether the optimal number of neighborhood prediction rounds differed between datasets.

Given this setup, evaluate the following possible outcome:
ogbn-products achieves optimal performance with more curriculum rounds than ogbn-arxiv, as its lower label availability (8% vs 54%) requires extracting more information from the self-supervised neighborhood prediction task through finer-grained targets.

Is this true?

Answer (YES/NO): NO